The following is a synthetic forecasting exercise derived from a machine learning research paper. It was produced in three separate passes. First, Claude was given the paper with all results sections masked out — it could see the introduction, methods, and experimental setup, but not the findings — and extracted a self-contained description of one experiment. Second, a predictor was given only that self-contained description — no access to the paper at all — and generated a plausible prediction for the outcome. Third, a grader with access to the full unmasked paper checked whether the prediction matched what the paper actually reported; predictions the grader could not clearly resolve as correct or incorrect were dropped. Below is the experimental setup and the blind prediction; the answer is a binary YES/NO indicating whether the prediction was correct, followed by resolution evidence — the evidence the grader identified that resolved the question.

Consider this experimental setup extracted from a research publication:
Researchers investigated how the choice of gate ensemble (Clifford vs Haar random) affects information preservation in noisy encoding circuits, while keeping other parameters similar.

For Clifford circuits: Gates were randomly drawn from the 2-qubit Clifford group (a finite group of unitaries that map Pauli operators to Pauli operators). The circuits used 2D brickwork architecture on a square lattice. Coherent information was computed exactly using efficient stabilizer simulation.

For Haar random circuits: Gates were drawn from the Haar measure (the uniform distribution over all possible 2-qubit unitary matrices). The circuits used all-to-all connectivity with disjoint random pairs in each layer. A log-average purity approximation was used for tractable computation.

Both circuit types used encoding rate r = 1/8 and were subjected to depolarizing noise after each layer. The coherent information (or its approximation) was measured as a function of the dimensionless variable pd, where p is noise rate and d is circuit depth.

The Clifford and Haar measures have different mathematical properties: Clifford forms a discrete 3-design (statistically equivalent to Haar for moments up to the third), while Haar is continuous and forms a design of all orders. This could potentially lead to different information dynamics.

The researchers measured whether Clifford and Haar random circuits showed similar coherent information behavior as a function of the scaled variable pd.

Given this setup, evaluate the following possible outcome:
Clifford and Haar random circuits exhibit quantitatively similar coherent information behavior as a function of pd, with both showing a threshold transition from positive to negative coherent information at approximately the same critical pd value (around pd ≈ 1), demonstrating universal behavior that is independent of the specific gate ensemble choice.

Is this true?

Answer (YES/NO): NO